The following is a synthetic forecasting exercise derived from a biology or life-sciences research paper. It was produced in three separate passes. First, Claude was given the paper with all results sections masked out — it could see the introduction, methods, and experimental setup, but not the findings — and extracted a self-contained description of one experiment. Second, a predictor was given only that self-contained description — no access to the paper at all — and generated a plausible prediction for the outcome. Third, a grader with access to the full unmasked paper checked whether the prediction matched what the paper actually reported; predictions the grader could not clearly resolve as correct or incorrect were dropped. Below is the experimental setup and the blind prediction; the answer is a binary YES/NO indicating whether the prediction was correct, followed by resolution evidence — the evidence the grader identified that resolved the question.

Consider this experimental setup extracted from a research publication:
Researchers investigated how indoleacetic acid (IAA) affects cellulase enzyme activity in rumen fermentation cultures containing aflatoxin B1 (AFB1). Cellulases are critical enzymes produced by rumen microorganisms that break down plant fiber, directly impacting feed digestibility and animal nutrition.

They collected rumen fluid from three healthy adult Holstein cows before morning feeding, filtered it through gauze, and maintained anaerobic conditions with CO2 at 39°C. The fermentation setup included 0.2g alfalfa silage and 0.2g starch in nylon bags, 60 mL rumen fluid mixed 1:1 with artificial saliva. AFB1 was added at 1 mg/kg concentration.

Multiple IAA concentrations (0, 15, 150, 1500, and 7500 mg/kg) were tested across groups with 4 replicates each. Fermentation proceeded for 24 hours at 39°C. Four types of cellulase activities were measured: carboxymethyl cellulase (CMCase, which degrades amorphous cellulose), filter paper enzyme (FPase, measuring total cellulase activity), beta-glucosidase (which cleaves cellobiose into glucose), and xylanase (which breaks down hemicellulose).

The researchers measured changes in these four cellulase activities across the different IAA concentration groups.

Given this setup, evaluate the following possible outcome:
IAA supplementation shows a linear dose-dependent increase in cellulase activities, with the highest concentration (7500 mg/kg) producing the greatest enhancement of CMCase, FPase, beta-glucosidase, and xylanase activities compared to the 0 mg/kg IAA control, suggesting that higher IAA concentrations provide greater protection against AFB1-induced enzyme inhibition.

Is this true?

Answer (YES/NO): NO